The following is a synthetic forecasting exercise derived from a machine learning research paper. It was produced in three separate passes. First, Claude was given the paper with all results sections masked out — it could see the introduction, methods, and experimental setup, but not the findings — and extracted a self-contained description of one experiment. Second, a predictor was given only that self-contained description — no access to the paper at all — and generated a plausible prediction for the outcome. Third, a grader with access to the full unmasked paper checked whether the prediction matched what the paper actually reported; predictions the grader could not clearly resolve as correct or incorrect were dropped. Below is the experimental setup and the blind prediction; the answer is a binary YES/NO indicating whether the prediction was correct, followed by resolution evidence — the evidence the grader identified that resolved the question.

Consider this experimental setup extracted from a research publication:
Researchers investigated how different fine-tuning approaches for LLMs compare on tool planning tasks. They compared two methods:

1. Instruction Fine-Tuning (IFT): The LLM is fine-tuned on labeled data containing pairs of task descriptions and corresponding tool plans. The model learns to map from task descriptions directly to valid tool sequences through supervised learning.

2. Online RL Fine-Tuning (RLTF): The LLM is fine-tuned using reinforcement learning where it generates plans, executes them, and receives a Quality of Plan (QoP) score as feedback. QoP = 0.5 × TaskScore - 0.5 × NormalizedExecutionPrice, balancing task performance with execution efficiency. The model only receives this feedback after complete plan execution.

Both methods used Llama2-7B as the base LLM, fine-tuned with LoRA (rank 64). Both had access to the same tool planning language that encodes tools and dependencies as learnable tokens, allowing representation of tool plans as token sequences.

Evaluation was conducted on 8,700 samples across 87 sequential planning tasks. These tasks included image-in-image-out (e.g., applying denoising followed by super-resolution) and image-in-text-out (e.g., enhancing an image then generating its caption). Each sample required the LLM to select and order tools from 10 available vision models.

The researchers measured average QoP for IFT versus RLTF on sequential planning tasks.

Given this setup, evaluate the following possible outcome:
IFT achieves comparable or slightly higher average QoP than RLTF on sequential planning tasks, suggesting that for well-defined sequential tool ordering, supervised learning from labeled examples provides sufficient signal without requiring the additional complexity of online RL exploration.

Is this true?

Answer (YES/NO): NO